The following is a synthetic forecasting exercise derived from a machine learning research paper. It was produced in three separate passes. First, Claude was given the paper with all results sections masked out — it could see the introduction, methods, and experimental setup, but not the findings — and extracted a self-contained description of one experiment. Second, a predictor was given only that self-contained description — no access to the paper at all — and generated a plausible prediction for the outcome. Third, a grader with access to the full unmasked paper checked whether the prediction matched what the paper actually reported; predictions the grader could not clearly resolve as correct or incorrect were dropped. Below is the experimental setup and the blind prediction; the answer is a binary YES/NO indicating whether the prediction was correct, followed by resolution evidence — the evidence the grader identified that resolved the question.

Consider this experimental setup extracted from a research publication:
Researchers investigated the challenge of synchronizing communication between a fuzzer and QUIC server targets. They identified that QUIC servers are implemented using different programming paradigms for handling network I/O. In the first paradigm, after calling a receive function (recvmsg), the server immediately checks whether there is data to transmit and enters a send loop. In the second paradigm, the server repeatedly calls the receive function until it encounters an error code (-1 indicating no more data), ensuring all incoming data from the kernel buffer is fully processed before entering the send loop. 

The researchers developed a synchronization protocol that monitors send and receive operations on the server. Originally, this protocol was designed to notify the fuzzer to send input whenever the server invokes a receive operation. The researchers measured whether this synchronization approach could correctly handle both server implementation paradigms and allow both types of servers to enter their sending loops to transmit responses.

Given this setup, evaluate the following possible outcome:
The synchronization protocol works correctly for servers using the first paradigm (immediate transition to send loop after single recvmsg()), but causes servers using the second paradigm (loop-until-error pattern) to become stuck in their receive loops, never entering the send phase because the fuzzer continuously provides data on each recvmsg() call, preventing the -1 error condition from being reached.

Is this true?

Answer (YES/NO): YES